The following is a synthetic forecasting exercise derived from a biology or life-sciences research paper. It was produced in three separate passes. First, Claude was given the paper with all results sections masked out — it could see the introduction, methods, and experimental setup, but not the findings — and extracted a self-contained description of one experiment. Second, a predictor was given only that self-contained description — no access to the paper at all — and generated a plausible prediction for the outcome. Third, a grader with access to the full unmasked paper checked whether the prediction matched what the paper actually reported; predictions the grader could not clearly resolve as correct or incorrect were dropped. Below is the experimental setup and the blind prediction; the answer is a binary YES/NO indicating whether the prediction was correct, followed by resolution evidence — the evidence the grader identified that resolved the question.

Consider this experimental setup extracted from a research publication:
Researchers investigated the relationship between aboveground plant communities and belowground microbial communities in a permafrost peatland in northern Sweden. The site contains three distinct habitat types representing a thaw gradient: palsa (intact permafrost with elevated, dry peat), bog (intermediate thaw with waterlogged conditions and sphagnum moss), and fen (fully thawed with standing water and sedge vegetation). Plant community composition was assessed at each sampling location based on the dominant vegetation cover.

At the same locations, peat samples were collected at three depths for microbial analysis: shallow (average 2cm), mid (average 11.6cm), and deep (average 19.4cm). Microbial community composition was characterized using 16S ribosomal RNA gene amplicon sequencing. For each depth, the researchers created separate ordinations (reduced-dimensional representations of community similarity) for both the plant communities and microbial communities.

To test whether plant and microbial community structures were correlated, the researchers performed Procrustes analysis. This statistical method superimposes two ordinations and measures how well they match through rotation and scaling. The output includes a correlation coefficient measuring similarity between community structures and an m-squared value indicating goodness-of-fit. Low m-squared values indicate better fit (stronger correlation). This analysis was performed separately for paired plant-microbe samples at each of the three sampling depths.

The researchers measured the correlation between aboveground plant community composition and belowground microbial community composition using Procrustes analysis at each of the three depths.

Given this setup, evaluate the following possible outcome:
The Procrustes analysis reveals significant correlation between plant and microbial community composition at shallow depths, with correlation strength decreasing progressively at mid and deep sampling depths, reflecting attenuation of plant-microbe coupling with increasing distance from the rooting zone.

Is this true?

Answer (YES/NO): YES